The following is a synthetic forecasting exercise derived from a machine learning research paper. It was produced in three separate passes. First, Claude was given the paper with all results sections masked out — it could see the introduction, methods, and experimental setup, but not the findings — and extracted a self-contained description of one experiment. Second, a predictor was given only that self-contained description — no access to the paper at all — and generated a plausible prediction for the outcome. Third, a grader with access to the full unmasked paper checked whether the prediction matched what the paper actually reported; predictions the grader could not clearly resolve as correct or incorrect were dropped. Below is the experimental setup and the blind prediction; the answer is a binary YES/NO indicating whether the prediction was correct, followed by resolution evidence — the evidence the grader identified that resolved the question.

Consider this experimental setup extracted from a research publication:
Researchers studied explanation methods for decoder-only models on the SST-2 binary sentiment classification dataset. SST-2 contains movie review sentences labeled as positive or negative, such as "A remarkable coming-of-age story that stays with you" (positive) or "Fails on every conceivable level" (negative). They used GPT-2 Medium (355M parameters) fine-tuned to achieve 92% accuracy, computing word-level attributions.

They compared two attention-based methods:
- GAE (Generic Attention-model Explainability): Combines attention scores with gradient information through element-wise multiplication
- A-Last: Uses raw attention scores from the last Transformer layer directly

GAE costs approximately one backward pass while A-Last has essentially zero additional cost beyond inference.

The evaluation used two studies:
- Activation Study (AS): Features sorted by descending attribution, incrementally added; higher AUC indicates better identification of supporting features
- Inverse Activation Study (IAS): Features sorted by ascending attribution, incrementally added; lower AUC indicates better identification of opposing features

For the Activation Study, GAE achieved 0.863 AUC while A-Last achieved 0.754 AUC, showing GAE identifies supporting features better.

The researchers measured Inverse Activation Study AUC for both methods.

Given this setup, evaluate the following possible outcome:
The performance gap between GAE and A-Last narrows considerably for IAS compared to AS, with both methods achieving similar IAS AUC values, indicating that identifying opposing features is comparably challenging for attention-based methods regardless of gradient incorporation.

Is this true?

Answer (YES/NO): NO